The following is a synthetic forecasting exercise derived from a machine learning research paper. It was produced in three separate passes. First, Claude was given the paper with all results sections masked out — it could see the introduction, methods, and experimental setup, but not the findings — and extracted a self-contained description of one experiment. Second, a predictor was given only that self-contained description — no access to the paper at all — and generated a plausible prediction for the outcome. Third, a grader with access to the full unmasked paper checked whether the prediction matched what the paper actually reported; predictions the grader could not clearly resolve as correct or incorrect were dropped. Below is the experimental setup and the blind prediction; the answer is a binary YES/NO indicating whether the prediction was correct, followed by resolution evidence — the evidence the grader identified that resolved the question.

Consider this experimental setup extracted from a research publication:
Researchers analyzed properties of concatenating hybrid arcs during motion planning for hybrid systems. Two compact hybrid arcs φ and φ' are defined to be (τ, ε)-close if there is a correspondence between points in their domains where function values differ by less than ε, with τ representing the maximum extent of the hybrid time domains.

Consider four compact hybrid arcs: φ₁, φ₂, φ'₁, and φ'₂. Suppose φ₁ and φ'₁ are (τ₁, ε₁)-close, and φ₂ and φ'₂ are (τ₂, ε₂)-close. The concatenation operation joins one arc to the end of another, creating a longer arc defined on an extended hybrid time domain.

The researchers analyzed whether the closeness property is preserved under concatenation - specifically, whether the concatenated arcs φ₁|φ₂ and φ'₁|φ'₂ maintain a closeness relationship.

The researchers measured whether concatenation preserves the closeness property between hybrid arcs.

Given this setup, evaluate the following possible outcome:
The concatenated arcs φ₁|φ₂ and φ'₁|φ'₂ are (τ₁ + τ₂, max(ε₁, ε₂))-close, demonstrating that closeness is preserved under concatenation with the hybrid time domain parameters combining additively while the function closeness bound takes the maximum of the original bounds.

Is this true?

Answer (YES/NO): NO